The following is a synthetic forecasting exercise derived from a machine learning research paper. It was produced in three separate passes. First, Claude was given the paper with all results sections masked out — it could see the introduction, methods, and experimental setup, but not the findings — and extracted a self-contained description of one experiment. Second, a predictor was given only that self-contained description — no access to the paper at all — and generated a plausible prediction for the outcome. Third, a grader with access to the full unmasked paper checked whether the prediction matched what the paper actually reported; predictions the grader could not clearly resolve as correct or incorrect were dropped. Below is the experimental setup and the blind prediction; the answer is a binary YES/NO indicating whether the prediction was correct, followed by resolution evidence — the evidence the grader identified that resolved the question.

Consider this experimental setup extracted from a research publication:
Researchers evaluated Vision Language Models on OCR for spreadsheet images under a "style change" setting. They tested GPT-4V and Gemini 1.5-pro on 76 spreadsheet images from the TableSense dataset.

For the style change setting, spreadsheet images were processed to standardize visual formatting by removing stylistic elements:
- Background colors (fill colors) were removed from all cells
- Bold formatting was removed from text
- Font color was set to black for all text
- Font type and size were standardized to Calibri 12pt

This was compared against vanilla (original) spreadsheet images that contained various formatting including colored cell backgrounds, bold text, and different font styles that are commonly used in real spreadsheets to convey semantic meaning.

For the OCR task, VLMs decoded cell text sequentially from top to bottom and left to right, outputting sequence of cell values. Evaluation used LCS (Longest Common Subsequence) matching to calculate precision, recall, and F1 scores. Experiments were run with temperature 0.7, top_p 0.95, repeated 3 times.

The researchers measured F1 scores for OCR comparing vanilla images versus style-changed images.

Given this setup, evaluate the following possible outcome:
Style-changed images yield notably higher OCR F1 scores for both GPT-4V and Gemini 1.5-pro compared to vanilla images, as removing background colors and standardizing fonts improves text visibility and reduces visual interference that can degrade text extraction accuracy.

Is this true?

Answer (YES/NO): YES